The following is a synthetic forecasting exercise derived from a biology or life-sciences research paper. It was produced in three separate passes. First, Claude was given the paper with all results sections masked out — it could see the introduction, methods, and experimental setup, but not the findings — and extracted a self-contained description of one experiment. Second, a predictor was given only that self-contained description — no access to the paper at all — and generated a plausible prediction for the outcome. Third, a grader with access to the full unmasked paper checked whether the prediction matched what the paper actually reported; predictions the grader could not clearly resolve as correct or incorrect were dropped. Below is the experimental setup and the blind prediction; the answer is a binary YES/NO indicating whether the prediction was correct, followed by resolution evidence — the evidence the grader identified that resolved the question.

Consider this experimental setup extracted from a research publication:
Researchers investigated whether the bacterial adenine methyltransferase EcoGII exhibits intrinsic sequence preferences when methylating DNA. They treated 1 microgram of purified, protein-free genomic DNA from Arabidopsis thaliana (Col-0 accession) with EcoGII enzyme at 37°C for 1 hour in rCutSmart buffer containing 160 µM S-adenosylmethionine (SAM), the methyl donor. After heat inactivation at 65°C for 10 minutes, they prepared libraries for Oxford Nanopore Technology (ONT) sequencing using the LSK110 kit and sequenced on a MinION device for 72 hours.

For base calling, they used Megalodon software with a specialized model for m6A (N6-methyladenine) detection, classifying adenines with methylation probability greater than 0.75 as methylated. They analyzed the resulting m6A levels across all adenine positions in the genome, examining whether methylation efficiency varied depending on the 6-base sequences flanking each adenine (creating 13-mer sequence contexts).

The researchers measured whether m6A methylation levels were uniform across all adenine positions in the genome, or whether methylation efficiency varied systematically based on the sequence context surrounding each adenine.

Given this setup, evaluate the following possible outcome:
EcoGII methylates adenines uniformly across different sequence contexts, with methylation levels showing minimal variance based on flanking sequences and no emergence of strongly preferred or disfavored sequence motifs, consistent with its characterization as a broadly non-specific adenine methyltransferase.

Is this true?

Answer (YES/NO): NO